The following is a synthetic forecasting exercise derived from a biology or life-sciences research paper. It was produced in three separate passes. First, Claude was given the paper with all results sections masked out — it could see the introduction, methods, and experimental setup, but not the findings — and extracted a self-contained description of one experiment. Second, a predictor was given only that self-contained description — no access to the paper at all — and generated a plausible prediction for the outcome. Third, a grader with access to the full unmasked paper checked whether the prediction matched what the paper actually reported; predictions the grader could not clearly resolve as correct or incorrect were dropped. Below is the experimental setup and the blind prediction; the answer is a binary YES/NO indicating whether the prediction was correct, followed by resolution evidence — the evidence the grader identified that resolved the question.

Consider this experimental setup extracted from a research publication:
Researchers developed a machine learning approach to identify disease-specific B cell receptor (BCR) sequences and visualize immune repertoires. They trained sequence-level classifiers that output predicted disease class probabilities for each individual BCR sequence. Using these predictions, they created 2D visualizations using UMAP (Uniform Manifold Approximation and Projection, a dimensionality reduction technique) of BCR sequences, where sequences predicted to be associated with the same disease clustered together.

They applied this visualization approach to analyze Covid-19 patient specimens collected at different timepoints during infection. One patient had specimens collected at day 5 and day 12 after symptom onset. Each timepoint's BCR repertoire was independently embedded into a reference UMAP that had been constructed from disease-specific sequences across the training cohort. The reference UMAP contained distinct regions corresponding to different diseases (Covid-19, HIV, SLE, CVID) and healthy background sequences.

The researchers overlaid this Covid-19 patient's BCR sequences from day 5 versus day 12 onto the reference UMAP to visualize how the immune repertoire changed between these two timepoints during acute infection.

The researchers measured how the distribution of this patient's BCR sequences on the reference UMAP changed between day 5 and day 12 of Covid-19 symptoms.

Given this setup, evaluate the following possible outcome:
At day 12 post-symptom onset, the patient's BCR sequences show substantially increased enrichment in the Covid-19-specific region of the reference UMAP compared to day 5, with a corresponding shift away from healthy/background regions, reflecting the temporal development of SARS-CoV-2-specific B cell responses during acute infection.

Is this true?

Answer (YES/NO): YES